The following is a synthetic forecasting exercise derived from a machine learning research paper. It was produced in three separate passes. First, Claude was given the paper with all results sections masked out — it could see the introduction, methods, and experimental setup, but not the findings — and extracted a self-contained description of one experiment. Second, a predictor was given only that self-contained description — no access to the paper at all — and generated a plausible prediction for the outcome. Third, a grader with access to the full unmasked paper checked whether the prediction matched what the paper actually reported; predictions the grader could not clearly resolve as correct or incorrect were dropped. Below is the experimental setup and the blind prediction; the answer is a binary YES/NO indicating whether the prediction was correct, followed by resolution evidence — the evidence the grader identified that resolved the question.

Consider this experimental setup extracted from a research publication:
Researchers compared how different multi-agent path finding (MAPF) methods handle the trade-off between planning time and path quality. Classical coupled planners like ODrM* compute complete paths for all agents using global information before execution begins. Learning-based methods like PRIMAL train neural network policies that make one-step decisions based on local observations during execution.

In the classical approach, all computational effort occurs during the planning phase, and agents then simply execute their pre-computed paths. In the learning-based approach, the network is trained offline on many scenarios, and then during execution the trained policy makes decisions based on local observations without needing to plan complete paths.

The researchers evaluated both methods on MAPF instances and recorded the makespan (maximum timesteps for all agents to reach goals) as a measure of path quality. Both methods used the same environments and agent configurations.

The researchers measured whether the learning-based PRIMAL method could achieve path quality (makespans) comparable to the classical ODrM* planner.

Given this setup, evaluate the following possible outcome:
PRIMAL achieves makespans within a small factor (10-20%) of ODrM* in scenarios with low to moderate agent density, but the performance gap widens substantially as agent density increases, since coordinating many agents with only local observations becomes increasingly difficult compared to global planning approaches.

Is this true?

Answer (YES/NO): NO